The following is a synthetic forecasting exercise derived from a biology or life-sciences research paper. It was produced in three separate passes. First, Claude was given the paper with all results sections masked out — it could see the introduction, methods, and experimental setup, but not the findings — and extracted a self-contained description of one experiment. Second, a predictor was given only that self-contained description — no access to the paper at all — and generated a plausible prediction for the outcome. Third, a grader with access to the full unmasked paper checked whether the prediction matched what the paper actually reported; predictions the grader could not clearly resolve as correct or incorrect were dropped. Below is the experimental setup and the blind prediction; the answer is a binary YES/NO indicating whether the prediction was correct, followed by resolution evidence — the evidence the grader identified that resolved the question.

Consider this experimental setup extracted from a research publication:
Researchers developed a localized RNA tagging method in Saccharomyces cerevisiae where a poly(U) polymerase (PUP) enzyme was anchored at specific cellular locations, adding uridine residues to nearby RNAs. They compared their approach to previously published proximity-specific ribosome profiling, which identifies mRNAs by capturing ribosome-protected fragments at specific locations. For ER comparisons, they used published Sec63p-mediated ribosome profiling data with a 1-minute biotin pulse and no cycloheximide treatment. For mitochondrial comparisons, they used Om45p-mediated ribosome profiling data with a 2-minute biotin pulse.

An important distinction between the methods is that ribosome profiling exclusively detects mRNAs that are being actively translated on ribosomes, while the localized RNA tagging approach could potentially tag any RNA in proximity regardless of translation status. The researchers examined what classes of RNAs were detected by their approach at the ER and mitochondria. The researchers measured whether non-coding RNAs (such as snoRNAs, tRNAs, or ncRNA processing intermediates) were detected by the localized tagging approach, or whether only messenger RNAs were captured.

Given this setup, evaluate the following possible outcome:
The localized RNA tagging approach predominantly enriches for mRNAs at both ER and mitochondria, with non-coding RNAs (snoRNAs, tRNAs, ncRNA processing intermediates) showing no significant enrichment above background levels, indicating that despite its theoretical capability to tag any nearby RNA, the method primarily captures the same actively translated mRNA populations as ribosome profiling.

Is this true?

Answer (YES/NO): NO